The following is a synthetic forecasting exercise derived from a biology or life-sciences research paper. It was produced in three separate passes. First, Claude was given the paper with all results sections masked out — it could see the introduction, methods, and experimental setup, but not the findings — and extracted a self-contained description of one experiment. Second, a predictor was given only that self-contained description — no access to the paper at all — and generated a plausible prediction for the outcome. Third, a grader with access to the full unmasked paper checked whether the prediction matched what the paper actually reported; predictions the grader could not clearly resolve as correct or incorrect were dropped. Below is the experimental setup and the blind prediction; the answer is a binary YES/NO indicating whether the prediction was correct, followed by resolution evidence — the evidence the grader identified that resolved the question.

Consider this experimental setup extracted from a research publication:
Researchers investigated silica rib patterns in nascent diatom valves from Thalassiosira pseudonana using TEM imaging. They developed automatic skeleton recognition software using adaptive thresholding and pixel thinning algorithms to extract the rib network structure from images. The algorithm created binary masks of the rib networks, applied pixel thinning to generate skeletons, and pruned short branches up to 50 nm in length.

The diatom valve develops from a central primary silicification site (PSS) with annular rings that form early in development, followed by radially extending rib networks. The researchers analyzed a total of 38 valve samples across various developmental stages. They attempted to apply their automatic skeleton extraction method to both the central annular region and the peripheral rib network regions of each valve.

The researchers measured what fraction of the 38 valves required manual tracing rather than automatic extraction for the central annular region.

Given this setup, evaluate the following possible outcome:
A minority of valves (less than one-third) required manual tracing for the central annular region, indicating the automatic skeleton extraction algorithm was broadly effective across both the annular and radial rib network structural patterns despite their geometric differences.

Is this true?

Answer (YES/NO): NO